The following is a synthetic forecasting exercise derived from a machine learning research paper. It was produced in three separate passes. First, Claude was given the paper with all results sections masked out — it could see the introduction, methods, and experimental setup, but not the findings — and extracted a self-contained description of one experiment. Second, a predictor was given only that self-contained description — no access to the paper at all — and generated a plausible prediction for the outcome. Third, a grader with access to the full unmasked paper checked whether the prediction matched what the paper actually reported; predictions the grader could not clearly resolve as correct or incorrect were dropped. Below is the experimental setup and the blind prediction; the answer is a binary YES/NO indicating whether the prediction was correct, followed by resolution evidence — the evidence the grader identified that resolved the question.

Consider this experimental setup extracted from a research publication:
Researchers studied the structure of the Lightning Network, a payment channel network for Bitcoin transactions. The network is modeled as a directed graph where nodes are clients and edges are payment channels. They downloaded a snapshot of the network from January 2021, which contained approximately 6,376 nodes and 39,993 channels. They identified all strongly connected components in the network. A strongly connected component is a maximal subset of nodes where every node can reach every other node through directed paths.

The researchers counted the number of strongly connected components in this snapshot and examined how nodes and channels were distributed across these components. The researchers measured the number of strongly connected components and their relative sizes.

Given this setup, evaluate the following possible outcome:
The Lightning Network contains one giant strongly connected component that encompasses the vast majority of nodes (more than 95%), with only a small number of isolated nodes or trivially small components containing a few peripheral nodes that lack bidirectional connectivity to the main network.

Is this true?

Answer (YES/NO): NO